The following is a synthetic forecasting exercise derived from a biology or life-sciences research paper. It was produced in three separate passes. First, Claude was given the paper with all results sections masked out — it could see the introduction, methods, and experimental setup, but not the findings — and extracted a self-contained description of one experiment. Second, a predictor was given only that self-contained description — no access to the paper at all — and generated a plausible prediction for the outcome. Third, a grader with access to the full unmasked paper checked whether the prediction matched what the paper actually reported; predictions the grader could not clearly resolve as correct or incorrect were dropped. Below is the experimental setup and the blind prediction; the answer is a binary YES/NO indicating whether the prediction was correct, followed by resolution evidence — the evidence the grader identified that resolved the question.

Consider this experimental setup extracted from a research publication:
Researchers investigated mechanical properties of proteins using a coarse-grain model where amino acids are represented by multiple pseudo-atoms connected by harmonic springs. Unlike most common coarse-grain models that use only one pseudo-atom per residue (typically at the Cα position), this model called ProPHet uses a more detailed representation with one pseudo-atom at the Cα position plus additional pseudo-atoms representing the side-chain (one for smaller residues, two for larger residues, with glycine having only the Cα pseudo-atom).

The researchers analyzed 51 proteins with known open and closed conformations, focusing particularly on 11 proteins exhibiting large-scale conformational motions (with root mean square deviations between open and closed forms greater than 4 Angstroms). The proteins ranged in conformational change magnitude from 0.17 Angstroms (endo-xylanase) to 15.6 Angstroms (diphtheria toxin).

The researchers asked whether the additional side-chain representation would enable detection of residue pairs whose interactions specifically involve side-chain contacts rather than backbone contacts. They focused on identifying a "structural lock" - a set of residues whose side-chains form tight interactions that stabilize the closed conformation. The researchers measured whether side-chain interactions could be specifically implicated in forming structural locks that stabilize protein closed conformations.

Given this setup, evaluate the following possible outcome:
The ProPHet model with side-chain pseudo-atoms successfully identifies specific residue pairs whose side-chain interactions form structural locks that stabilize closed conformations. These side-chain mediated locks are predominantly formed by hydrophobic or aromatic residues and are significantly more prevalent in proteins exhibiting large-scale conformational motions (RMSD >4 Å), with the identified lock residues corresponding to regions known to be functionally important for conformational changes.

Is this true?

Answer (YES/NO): NO